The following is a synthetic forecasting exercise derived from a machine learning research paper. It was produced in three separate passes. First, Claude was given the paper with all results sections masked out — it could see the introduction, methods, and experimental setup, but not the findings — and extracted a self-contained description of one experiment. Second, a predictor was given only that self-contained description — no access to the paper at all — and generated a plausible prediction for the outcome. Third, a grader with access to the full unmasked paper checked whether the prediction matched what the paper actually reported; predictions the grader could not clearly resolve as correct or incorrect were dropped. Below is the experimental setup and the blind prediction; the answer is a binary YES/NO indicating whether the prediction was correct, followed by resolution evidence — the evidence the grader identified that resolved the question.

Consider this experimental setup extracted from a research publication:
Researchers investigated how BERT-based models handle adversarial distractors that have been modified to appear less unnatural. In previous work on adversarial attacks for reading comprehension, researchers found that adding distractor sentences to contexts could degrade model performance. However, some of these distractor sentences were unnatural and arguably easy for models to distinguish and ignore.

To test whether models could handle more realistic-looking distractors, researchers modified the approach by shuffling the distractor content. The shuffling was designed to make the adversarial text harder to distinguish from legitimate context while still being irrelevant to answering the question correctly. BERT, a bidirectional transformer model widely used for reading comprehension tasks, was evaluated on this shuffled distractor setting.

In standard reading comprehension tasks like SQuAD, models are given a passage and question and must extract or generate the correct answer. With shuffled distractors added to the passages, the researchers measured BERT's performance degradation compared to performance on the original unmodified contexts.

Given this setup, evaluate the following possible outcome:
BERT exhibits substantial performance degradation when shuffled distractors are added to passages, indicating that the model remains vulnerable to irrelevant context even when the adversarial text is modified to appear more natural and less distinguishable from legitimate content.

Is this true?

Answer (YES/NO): YES